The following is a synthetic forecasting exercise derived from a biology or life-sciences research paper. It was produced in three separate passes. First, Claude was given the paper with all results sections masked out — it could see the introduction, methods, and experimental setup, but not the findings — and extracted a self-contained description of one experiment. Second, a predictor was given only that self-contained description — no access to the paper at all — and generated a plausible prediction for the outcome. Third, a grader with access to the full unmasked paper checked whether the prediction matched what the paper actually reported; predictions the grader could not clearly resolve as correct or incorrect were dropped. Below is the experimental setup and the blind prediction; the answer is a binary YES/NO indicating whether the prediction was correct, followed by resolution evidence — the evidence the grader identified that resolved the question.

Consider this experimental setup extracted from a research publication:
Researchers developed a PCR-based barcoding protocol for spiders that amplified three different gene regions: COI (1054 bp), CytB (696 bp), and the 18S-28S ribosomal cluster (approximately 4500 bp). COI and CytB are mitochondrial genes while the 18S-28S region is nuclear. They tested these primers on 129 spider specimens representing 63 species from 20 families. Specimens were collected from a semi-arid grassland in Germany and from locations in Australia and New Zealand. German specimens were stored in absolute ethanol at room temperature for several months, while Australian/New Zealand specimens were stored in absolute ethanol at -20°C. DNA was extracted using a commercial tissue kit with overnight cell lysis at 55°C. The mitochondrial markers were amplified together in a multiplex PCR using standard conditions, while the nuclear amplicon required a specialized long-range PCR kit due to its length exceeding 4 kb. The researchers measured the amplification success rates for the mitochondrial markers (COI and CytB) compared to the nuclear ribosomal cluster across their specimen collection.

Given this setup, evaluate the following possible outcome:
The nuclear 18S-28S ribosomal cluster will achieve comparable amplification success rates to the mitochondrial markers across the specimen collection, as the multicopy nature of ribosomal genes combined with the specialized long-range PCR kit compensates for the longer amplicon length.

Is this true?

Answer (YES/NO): NO